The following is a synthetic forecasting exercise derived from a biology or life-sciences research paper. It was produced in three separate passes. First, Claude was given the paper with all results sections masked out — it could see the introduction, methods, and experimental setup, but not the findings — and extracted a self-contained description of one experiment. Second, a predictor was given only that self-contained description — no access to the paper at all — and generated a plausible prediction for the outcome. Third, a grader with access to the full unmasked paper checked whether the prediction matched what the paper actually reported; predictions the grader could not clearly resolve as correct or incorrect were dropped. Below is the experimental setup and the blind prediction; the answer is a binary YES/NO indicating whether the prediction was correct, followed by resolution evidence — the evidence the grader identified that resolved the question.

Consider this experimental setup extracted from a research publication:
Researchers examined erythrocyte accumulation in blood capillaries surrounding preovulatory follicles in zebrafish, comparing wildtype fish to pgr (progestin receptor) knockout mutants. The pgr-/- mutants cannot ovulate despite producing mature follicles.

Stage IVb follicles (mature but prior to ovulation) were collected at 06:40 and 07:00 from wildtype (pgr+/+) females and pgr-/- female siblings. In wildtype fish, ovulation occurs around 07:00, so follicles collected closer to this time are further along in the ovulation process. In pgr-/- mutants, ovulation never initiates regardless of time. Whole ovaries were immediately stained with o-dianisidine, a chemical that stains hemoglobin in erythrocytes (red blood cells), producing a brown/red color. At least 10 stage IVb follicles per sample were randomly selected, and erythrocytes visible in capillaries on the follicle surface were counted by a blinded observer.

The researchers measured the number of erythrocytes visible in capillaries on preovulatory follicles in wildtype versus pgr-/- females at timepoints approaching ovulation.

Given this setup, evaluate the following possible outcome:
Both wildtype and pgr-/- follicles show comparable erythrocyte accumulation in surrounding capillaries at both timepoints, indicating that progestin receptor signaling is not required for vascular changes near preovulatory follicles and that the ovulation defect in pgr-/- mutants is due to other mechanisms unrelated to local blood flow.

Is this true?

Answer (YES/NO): NO